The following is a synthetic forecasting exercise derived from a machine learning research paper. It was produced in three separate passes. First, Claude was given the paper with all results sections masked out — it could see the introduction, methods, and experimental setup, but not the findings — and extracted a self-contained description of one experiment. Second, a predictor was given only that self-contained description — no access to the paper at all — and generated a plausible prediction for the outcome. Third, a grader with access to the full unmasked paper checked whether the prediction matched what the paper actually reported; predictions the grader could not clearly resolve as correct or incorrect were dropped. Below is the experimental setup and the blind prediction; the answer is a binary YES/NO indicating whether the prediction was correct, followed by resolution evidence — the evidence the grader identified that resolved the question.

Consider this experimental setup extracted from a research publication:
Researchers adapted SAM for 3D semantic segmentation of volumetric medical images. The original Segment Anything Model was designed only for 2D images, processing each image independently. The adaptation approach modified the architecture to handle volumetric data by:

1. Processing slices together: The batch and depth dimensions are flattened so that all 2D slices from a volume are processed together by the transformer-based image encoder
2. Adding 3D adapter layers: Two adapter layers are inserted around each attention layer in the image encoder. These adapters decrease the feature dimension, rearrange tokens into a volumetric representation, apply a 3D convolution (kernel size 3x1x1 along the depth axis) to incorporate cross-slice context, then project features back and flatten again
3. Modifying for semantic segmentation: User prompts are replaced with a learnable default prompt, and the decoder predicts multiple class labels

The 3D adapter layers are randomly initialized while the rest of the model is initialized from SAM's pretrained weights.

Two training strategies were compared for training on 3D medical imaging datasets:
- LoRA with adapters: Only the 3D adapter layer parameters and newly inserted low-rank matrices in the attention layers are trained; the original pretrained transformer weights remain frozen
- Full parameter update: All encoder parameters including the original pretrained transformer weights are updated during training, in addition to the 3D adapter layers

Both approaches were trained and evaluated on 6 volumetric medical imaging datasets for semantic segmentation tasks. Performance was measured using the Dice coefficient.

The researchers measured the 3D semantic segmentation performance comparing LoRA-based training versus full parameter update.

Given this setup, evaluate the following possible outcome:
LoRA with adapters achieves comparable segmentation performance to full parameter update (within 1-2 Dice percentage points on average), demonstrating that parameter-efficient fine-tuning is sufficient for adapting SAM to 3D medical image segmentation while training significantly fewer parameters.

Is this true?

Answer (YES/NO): NO